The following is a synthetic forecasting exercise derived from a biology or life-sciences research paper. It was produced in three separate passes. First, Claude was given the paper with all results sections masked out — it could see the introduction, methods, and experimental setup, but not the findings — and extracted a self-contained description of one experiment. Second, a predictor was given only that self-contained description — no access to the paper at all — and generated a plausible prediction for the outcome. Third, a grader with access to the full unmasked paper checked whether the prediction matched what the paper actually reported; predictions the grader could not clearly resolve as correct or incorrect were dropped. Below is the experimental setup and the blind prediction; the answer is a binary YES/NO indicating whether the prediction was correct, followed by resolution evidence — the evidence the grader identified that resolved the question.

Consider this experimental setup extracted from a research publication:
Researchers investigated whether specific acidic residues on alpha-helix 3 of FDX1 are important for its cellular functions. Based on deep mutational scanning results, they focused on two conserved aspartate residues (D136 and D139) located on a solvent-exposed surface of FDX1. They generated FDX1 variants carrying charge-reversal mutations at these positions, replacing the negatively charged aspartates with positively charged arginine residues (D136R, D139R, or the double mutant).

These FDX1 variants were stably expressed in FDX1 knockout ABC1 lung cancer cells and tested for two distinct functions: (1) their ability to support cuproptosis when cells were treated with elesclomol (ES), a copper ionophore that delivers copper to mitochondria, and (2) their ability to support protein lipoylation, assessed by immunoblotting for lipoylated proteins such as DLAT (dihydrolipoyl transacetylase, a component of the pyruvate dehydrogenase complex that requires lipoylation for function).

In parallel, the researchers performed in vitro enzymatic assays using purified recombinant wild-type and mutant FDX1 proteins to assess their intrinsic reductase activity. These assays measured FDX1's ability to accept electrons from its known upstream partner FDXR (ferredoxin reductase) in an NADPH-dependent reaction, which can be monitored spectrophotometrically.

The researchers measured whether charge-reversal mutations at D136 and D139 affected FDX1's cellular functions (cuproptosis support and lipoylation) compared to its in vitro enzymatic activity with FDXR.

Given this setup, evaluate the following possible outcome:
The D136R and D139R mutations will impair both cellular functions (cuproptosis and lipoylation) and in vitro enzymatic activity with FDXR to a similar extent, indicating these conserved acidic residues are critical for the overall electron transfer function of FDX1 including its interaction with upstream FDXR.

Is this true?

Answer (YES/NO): NO